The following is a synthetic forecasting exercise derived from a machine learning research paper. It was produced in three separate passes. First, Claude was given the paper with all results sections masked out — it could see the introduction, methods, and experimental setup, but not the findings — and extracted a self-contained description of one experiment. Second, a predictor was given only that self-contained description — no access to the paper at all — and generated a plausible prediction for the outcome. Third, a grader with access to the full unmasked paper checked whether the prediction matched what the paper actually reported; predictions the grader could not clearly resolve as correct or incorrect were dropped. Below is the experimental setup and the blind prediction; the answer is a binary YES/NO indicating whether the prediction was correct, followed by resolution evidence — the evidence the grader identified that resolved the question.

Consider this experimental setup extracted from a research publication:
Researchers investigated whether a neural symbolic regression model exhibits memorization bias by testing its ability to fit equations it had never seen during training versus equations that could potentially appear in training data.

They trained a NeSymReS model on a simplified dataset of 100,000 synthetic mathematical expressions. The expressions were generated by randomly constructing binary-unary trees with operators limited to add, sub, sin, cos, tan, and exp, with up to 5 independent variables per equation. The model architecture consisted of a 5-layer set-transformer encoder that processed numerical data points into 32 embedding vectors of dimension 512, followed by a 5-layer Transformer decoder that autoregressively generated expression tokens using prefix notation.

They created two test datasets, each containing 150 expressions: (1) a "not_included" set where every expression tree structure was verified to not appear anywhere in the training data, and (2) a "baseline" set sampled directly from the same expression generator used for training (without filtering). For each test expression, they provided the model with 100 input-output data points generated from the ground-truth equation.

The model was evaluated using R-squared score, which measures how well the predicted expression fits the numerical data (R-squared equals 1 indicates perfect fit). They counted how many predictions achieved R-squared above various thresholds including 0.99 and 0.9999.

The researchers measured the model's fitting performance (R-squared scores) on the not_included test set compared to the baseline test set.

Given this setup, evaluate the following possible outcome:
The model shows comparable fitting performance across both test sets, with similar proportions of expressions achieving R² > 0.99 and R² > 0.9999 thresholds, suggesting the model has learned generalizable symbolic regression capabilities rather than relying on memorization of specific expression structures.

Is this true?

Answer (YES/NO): NO